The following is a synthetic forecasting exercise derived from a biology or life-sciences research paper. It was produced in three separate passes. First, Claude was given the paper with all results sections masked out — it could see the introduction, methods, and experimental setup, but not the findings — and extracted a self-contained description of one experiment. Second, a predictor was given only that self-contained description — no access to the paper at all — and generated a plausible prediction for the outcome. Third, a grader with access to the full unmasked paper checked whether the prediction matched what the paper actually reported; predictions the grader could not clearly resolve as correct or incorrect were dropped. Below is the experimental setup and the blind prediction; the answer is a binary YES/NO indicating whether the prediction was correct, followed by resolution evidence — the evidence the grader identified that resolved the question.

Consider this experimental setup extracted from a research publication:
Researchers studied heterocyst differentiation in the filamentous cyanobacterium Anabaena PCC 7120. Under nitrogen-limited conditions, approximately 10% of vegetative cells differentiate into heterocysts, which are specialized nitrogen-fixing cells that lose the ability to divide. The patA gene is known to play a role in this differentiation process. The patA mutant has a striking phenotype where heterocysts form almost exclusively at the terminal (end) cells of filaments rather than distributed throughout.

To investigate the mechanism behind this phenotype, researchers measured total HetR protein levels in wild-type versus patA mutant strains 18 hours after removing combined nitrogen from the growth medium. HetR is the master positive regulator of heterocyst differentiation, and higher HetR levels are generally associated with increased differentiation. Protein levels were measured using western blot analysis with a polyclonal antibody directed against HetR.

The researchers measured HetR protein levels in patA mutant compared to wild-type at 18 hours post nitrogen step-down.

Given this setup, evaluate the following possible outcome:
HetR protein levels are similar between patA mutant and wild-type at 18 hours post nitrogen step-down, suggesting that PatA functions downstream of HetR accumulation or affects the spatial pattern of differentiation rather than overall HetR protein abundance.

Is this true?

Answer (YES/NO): NO